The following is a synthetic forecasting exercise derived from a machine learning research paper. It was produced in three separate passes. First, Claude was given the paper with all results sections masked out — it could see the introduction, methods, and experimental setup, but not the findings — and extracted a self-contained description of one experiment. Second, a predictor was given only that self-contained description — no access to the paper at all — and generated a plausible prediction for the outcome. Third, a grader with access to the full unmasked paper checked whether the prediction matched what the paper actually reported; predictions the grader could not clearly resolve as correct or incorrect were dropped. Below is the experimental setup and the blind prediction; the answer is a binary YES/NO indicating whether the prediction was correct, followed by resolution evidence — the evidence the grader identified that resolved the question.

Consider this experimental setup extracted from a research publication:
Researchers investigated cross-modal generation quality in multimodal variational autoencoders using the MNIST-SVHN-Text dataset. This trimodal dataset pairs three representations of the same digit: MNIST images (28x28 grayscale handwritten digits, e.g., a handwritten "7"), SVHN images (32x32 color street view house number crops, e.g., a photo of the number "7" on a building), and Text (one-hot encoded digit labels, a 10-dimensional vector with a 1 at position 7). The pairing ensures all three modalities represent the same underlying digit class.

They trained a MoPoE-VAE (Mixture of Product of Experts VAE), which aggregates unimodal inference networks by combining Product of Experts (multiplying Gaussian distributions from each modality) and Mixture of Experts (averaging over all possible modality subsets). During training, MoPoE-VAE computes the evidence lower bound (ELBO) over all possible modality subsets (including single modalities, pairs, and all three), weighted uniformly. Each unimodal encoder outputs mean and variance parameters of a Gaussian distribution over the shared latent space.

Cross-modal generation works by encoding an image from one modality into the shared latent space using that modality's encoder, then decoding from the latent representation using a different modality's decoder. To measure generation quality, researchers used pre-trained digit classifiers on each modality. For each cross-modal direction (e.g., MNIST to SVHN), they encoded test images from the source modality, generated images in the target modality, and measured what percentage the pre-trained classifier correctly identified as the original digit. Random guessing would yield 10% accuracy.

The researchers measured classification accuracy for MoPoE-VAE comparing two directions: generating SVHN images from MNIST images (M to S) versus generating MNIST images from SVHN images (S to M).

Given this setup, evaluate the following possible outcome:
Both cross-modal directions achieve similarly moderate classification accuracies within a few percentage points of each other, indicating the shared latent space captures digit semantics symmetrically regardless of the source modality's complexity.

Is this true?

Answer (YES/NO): NO